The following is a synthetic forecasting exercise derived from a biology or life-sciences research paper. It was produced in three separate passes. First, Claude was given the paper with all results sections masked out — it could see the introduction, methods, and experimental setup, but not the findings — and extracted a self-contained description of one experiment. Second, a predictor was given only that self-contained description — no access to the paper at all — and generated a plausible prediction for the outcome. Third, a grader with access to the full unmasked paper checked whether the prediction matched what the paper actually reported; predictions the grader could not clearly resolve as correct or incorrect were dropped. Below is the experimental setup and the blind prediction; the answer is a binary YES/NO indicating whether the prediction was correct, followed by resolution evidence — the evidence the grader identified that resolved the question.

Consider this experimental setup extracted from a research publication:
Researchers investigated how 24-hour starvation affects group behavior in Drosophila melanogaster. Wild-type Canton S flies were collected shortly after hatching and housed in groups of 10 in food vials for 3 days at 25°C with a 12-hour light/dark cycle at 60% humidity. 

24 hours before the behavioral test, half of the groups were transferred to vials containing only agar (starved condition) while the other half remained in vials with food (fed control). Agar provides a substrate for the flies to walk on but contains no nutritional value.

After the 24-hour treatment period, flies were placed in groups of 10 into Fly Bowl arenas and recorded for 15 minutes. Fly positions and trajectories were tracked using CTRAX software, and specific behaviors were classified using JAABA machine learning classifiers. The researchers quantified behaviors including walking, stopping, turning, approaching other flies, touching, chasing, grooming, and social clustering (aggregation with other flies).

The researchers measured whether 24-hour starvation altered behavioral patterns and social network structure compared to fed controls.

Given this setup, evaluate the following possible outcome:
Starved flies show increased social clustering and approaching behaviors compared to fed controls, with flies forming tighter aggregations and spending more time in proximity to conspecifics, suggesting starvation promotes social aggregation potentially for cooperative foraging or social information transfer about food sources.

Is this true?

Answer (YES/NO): NO